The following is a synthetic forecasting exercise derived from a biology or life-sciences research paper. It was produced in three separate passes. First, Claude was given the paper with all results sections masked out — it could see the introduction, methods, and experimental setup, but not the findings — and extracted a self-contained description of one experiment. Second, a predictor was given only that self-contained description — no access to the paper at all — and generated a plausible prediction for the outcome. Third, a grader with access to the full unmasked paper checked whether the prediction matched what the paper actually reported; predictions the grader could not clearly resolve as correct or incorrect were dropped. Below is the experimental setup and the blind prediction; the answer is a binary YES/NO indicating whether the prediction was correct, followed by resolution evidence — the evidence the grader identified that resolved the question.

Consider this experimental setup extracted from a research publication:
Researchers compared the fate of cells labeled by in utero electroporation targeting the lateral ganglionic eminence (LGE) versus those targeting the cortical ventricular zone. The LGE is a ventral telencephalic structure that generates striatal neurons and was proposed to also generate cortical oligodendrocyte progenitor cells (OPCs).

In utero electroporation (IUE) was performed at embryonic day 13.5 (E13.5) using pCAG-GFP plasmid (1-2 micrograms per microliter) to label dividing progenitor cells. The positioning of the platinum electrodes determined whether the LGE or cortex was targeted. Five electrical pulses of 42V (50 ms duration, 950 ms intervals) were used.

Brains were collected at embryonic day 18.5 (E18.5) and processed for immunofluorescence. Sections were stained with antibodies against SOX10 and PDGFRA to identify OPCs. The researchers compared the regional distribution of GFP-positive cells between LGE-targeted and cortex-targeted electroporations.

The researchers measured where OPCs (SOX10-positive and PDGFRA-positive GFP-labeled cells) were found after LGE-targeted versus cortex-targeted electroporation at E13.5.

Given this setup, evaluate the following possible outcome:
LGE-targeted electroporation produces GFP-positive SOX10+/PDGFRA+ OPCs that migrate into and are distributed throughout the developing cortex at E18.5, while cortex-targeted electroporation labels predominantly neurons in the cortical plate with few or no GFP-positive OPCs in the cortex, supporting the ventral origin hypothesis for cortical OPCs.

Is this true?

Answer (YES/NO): NO